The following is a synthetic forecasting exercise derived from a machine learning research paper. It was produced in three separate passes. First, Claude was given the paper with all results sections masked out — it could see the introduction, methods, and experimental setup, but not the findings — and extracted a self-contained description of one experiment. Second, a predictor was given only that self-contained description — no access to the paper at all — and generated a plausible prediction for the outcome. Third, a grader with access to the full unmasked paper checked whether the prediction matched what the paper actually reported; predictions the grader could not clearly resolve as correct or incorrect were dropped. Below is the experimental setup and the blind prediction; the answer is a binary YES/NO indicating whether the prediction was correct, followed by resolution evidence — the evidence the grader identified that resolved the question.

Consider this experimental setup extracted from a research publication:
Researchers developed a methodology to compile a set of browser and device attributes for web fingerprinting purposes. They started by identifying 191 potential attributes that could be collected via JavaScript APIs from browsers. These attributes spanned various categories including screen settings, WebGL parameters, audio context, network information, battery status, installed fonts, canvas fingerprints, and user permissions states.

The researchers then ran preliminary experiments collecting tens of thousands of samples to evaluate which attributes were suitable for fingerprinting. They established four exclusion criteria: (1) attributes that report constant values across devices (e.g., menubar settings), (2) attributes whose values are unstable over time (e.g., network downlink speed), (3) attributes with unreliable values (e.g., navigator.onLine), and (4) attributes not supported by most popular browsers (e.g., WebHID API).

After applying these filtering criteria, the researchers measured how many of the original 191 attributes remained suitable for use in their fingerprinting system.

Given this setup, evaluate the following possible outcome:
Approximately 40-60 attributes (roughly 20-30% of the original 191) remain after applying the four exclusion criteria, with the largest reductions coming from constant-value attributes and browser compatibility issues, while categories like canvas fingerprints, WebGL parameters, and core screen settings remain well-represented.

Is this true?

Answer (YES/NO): NO